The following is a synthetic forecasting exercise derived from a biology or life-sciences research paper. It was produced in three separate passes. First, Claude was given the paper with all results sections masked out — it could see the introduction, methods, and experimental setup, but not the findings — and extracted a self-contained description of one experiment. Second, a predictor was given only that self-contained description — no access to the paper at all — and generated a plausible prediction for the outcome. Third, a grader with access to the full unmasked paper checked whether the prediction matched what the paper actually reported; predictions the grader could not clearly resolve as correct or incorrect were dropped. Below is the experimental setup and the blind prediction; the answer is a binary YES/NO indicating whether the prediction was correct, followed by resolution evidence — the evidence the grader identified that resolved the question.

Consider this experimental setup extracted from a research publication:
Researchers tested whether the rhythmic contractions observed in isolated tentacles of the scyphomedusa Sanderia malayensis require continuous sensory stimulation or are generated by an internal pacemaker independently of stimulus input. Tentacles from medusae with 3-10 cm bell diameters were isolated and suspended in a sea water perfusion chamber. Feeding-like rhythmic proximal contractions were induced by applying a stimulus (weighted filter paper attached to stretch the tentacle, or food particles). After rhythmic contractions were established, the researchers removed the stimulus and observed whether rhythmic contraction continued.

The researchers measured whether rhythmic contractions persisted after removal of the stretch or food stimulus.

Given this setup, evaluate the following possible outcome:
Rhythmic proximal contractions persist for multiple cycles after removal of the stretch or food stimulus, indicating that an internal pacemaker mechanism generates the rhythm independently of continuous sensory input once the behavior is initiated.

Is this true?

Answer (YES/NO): NO